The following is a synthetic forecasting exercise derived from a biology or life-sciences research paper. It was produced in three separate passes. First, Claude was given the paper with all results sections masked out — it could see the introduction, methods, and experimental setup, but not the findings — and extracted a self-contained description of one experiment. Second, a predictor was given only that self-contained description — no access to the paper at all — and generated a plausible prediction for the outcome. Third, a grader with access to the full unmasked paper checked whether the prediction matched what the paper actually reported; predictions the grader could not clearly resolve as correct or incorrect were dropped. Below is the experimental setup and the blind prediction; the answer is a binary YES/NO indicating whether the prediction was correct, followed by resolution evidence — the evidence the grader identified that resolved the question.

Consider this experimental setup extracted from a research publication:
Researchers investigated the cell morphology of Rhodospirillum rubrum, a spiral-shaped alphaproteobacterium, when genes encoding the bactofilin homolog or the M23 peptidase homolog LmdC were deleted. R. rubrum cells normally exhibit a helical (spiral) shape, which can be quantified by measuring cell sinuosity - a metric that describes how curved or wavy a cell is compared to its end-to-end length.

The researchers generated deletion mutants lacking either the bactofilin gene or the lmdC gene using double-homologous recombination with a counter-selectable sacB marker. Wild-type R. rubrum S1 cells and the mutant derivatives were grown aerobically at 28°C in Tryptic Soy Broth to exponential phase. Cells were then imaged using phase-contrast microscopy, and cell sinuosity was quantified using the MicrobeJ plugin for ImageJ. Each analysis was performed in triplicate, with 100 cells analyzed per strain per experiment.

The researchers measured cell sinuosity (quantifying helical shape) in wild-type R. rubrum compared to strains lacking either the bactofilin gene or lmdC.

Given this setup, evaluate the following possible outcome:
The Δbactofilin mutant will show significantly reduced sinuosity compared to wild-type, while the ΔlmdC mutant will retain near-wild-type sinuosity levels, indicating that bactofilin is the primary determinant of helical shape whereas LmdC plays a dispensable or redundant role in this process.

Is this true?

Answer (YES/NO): NO